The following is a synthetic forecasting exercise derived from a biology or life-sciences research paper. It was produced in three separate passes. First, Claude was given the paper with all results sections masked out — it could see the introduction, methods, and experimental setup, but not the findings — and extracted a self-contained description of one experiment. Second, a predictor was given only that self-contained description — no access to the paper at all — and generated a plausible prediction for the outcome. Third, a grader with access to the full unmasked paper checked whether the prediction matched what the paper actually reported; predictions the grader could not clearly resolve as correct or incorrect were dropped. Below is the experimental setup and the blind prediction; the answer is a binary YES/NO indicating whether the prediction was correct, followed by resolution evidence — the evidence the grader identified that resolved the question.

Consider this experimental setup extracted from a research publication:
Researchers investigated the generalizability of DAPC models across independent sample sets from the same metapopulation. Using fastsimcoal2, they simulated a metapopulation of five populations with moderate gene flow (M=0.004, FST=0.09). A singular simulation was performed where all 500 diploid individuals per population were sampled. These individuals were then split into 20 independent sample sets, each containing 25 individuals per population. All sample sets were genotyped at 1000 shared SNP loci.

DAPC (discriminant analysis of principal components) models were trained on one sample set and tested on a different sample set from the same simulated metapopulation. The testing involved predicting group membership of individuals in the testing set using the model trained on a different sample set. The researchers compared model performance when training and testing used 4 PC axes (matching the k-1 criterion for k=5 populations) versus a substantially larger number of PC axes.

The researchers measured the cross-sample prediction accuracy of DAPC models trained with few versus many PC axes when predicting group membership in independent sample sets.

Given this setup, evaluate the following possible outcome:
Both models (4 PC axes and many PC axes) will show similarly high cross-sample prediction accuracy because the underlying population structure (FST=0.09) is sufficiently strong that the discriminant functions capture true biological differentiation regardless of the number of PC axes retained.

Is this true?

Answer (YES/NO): YES